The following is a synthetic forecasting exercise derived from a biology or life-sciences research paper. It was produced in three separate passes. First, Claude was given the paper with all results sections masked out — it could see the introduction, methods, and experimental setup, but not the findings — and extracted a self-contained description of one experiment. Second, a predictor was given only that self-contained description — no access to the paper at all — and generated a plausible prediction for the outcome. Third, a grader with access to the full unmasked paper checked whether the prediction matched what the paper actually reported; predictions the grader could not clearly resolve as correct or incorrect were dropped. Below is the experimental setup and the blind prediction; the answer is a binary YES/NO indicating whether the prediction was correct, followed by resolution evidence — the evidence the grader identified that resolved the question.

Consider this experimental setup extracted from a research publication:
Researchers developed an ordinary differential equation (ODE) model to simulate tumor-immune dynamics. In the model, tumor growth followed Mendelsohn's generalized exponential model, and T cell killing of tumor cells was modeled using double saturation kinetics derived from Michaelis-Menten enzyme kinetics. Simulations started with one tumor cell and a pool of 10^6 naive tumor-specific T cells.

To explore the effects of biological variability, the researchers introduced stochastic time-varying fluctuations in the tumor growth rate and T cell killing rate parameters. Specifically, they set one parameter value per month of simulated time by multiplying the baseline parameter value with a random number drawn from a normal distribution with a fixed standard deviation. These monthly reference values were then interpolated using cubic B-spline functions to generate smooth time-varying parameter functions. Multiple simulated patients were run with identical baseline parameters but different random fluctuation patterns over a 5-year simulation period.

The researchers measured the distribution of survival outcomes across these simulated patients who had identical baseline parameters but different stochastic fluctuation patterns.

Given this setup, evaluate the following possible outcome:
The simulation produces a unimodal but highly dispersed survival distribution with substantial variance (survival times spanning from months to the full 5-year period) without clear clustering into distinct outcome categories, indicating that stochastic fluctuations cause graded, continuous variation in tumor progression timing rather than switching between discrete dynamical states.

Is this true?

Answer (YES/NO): NO